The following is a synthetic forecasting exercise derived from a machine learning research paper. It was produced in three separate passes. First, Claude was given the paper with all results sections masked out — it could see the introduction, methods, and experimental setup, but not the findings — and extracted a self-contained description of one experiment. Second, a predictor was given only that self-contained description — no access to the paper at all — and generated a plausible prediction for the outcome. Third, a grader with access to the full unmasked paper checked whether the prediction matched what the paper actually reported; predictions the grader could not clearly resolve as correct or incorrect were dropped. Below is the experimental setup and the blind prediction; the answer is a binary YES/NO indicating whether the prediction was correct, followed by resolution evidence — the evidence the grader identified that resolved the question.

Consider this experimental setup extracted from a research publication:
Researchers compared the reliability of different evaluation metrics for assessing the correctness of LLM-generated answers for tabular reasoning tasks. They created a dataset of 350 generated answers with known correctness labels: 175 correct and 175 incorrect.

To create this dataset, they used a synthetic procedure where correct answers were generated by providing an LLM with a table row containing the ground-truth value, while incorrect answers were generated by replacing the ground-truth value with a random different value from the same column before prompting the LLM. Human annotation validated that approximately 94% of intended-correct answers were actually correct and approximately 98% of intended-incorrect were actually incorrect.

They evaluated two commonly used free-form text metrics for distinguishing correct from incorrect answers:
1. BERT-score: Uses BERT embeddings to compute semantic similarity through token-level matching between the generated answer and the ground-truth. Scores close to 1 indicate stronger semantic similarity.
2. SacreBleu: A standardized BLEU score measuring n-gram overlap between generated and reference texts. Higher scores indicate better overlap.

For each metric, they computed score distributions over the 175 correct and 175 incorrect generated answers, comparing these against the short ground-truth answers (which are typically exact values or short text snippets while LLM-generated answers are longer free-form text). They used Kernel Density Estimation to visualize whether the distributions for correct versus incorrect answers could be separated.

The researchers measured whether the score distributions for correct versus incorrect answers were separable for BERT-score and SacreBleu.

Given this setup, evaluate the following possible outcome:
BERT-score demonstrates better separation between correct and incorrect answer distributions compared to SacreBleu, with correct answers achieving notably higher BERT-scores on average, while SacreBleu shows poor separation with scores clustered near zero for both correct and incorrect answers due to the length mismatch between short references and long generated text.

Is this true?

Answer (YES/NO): NO